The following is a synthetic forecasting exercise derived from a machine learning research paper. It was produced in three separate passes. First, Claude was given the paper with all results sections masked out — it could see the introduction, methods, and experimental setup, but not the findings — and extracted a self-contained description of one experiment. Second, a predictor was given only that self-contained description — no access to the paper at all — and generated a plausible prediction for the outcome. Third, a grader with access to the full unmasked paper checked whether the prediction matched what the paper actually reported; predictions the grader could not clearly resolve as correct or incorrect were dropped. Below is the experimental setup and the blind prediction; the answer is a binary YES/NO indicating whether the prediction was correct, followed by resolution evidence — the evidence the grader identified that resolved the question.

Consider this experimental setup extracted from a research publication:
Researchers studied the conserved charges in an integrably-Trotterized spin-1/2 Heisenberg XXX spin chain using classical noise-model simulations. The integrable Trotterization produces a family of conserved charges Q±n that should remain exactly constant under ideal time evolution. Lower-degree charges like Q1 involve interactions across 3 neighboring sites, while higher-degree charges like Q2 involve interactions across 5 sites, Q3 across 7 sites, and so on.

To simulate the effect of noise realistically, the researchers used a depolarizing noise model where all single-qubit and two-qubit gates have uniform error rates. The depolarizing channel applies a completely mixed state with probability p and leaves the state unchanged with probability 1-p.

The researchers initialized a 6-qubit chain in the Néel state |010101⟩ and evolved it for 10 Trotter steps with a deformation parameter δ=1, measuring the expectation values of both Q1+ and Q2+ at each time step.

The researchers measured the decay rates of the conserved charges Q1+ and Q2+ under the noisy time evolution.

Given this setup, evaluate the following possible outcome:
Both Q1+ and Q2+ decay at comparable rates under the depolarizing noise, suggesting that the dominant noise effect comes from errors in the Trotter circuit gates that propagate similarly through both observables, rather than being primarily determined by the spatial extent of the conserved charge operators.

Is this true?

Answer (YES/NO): YES